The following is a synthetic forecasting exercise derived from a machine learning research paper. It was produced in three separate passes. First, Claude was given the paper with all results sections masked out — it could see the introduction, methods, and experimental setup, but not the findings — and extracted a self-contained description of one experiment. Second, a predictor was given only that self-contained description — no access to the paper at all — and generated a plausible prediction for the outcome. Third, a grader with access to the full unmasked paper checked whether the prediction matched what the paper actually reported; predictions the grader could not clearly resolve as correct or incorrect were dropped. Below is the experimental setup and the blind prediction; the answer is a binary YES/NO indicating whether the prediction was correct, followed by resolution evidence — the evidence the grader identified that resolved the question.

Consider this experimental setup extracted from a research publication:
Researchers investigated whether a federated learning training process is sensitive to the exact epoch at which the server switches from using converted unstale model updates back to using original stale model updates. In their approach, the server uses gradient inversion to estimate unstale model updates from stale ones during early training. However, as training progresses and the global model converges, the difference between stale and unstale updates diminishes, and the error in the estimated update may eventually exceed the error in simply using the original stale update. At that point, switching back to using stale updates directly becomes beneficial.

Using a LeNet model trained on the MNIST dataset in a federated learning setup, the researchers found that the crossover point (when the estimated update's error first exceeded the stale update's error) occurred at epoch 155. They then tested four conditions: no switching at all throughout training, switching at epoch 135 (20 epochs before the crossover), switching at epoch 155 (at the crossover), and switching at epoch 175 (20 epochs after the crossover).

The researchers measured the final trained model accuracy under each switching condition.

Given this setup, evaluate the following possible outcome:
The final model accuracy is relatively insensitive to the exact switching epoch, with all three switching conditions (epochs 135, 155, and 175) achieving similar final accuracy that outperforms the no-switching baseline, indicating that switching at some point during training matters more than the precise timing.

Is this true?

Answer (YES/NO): YES